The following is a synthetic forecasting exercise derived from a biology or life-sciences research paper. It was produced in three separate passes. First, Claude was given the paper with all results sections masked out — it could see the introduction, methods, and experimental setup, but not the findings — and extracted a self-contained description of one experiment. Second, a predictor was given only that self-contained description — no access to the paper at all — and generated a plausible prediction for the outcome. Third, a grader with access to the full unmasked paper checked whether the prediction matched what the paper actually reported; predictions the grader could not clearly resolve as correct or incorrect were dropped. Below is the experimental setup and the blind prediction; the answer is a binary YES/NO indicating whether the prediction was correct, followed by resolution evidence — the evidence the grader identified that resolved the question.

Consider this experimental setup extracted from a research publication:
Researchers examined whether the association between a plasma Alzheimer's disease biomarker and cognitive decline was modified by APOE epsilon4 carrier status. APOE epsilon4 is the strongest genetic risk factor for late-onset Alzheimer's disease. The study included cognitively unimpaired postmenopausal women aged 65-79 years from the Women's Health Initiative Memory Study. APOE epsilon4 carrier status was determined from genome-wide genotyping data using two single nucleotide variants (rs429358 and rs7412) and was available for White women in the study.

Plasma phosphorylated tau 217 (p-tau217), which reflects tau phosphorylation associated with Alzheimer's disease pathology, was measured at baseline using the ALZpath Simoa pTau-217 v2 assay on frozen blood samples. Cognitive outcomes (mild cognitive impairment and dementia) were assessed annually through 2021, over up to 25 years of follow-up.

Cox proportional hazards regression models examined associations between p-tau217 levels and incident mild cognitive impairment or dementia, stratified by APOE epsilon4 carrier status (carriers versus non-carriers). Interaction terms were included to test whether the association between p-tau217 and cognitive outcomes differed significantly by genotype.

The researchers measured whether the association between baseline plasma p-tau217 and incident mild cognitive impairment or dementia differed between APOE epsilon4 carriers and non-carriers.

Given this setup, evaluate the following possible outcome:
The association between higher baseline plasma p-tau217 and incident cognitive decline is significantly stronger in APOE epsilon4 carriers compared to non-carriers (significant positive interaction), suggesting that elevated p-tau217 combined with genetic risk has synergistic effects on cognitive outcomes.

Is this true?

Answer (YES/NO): YES